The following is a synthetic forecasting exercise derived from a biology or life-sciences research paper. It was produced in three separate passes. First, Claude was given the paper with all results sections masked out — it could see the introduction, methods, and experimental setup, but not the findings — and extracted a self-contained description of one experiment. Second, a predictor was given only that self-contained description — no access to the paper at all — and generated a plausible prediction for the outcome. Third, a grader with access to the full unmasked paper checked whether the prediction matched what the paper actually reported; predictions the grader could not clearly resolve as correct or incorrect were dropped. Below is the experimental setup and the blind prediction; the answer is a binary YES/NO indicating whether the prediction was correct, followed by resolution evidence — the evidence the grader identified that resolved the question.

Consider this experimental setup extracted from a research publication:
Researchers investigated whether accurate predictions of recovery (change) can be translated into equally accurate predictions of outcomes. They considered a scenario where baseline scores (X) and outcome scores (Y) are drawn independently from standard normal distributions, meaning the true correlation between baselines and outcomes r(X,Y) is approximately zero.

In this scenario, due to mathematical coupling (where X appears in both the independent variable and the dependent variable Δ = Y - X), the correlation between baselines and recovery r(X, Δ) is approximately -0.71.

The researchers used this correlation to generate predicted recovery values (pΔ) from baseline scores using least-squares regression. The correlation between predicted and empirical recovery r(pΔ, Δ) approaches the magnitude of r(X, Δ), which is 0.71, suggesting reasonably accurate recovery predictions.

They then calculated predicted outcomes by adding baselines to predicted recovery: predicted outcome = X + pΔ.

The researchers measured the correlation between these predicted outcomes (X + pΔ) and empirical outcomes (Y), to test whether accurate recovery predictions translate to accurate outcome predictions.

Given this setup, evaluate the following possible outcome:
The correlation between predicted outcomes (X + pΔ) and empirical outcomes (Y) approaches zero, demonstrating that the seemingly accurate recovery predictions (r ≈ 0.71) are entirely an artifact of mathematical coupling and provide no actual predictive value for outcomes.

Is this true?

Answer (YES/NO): YES